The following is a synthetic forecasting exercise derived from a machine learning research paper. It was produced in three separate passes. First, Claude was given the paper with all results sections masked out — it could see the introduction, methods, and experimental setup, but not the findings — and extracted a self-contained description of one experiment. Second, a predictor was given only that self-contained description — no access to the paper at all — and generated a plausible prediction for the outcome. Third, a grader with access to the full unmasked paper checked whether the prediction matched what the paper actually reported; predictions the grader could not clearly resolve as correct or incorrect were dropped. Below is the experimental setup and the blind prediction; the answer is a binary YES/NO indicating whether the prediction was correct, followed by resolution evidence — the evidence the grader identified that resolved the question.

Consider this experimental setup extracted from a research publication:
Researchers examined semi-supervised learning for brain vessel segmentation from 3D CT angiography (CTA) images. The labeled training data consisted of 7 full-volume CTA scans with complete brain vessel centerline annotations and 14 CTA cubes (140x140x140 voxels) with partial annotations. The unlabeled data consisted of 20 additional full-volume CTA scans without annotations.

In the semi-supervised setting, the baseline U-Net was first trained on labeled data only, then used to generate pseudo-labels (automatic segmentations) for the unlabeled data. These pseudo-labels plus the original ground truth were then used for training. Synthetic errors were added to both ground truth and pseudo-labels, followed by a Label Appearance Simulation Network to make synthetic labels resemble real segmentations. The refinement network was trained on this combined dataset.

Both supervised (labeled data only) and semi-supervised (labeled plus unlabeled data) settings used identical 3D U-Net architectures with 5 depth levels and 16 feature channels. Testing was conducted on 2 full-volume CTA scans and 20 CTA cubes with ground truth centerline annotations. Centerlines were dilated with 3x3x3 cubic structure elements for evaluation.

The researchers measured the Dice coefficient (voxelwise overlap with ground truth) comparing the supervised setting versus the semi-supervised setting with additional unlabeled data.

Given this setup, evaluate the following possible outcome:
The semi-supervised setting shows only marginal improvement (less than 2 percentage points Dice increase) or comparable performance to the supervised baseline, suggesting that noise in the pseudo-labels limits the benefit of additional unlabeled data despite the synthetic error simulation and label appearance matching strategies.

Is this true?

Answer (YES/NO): NO